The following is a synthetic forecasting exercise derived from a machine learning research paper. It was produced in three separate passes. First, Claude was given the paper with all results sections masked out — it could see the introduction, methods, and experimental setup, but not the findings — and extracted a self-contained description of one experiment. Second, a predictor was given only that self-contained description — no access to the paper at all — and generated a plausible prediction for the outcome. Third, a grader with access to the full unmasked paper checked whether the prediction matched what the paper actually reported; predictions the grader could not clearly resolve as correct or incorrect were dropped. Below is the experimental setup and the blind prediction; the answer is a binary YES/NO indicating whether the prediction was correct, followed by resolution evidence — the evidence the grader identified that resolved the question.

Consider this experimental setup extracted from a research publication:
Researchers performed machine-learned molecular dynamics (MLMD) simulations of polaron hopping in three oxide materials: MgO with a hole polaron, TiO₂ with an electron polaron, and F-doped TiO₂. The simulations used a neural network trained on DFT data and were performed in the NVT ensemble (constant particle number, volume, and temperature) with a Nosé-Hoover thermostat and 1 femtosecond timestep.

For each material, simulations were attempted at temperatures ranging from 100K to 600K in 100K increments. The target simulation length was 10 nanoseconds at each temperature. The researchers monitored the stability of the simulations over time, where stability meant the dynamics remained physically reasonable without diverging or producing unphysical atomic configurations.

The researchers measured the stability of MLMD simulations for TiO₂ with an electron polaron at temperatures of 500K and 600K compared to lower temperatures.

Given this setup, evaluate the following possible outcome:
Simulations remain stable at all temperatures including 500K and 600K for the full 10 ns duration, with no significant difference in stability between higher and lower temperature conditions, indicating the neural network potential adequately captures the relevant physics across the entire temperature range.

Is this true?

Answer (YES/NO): NO